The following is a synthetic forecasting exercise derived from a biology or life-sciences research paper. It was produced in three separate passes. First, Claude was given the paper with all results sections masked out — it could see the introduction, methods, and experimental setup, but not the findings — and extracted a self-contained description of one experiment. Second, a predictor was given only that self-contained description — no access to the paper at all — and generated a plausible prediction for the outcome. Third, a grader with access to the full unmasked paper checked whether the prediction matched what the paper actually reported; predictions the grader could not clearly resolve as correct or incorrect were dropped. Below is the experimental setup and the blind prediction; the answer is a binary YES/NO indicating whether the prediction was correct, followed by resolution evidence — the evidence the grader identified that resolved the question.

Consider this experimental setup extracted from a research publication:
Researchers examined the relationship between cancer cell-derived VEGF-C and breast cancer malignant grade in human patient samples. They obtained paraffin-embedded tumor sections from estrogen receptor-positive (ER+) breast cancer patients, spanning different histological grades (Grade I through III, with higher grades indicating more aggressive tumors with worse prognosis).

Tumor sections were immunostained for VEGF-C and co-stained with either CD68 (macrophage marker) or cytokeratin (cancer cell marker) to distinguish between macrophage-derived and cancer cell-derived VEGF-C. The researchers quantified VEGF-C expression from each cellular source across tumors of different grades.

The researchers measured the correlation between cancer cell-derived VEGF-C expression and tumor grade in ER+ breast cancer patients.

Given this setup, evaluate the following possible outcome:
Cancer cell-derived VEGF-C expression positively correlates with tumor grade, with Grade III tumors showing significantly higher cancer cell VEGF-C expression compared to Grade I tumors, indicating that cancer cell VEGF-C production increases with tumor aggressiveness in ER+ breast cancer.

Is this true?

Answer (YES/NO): YES